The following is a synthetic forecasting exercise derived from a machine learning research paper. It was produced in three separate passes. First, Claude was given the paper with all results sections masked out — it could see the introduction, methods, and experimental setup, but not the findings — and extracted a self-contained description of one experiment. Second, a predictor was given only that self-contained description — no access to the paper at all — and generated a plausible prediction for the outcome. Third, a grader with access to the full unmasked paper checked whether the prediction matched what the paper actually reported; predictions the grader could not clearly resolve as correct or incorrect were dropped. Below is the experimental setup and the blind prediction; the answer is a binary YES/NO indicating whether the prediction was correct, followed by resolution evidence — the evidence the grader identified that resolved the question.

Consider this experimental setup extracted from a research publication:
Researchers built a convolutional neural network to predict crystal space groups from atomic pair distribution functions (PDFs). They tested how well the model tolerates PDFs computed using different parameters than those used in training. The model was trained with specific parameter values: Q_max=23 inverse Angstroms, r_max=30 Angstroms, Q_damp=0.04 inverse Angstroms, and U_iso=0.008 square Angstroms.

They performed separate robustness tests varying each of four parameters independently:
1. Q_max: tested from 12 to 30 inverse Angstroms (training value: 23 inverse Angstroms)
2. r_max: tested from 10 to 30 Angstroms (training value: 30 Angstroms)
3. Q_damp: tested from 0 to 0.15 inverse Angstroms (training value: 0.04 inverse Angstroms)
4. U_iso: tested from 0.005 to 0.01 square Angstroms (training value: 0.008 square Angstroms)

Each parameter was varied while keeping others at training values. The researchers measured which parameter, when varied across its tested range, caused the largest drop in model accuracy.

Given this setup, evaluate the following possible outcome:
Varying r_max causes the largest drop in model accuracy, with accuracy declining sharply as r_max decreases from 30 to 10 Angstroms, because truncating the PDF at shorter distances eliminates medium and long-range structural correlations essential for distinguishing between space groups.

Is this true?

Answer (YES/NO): NO